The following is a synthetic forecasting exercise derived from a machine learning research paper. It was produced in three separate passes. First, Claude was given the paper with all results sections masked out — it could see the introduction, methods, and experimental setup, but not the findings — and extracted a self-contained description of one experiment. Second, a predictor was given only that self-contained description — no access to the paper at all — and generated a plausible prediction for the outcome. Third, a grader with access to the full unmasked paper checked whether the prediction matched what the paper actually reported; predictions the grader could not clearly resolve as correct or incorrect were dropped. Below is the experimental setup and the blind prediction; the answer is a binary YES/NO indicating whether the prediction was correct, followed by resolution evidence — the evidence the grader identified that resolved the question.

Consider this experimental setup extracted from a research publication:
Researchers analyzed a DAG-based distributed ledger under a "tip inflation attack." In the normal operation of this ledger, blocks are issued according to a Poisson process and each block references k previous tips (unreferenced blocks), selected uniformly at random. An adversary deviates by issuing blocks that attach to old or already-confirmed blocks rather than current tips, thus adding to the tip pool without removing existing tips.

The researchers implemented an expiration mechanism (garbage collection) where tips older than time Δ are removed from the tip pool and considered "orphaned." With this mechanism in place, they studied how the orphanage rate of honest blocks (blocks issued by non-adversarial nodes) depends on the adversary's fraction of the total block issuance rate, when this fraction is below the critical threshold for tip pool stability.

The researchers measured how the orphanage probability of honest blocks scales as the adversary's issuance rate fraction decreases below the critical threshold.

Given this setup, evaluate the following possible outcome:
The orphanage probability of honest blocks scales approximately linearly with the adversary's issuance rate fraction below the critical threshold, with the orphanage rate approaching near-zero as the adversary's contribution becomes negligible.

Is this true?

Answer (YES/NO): NO